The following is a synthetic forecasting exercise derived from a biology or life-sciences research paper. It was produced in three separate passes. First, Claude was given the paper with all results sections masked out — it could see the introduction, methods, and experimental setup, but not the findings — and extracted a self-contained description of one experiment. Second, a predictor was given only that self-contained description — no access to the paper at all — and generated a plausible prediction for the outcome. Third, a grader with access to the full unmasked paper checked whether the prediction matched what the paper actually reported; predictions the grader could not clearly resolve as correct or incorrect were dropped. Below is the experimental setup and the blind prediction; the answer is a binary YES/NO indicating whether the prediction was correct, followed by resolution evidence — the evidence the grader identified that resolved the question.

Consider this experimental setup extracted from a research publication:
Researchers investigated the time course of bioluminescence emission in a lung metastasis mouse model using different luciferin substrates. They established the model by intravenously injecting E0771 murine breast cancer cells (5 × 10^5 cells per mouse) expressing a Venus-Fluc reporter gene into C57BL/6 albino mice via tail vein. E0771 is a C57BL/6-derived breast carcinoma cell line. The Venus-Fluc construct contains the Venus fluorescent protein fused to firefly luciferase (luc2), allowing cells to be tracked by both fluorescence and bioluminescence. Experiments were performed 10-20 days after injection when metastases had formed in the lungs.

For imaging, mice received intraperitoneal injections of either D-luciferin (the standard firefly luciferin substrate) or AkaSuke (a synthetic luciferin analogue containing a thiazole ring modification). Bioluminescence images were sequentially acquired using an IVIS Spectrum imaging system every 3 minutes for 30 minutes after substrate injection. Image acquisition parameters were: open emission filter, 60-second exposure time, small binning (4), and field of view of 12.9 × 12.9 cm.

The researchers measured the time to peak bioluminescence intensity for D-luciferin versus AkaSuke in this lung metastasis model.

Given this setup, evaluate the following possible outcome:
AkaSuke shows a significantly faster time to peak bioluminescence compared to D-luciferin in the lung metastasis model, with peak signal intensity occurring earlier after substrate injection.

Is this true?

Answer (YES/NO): YES